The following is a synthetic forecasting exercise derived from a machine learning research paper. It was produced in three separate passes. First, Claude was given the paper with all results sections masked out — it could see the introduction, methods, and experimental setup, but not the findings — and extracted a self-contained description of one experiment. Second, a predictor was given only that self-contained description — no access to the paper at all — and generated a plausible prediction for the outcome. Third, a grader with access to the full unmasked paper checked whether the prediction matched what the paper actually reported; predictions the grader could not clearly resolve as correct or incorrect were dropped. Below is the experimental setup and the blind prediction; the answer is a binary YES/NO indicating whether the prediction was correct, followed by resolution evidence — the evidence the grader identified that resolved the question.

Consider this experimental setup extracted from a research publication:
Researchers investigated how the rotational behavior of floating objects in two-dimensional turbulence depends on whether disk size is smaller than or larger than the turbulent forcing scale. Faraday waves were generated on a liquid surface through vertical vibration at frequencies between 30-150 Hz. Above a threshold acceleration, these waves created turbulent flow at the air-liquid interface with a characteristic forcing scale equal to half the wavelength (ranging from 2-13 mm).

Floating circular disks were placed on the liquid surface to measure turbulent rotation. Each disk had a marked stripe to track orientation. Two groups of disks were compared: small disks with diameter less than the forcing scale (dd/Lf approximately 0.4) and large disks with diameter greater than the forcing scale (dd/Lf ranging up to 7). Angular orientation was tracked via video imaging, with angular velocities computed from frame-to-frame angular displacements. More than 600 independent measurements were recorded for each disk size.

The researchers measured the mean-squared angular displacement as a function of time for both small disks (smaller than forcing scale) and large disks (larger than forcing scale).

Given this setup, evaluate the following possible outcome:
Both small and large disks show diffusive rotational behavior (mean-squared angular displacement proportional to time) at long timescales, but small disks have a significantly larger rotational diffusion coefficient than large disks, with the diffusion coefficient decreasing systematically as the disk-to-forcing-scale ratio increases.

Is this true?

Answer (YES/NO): NO